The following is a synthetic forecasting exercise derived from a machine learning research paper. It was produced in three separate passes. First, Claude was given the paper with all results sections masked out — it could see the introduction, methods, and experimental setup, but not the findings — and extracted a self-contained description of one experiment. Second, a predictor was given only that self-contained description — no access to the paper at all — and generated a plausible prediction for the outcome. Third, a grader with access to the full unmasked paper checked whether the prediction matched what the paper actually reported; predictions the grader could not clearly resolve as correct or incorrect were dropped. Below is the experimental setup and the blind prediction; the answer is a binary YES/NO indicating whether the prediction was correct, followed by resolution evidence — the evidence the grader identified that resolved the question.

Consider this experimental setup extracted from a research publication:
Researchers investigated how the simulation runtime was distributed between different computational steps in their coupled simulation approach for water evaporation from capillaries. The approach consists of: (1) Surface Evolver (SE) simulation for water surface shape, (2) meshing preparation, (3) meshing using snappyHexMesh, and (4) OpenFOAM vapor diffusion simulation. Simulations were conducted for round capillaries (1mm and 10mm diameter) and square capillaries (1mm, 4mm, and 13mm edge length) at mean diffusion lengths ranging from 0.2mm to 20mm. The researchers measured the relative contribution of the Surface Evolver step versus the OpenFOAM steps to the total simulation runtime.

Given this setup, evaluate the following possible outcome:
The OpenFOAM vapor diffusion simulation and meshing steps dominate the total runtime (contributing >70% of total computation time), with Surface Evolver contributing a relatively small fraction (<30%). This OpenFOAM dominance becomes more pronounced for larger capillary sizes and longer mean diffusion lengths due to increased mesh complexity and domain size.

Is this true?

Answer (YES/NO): NO